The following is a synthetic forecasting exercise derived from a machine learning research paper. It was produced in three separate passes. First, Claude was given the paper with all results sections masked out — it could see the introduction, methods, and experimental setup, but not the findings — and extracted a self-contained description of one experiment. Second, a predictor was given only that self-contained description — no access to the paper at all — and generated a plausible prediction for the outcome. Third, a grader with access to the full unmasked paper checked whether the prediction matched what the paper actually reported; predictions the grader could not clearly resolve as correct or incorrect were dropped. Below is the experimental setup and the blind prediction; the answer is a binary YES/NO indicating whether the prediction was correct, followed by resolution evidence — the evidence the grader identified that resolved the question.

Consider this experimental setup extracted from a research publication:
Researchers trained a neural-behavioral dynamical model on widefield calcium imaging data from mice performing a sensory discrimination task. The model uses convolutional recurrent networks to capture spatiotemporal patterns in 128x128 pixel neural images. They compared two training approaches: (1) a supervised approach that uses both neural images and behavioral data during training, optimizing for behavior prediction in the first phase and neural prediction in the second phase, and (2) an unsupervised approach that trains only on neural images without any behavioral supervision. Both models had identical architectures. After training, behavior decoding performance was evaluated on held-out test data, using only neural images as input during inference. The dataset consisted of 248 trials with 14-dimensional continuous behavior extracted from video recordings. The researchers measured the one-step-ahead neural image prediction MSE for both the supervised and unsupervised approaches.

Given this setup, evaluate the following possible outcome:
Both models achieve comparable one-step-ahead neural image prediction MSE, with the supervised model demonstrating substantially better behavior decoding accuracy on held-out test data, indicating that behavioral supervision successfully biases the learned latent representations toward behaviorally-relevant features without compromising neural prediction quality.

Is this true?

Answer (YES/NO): YES